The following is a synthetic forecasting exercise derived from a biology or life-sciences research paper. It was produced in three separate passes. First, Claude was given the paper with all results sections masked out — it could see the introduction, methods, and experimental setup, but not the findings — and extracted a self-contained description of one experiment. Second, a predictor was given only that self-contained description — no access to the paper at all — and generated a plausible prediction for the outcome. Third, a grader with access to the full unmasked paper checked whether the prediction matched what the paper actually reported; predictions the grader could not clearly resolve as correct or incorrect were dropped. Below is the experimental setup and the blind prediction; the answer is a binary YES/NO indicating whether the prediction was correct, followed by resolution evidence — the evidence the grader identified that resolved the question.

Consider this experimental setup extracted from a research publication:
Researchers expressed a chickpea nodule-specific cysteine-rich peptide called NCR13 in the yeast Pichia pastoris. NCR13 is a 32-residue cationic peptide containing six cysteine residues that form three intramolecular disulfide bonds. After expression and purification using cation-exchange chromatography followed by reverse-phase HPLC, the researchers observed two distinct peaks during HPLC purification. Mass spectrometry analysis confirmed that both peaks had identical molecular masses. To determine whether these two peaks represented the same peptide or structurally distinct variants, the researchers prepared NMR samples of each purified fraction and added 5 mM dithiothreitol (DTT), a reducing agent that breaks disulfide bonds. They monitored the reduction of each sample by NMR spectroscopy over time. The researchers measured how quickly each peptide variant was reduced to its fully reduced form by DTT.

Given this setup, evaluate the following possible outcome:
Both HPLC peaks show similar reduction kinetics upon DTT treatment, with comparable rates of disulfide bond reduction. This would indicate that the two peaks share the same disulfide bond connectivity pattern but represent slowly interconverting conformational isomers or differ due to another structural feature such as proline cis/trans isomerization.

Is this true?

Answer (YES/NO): NO